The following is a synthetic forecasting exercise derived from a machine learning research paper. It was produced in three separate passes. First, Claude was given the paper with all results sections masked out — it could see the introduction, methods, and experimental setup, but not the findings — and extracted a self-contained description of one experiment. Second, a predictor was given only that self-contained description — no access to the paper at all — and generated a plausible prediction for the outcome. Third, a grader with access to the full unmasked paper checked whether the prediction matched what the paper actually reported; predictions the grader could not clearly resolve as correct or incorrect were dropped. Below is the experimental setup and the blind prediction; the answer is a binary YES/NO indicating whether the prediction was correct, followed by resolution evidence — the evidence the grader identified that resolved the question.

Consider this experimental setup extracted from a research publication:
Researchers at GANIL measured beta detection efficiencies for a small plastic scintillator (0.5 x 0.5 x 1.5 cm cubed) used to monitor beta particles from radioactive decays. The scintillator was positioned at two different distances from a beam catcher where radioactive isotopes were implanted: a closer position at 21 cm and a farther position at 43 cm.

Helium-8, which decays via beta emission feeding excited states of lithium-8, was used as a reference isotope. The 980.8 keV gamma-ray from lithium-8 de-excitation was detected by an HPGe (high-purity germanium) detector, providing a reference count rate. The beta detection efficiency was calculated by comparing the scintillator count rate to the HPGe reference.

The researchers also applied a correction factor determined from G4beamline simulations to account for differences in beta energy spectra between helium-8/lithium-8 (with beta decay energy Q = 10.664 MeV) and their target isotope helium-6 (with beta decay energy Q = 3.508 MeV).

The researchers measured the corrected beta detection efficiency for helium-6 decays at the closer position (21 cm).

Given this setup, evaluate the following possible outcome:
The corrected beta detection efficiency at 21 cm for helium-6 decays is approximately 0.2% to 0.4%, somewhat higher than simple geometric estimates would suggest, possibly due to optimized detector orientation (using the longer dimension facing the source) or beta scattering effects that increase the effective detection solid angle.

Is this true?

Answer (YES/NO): NO